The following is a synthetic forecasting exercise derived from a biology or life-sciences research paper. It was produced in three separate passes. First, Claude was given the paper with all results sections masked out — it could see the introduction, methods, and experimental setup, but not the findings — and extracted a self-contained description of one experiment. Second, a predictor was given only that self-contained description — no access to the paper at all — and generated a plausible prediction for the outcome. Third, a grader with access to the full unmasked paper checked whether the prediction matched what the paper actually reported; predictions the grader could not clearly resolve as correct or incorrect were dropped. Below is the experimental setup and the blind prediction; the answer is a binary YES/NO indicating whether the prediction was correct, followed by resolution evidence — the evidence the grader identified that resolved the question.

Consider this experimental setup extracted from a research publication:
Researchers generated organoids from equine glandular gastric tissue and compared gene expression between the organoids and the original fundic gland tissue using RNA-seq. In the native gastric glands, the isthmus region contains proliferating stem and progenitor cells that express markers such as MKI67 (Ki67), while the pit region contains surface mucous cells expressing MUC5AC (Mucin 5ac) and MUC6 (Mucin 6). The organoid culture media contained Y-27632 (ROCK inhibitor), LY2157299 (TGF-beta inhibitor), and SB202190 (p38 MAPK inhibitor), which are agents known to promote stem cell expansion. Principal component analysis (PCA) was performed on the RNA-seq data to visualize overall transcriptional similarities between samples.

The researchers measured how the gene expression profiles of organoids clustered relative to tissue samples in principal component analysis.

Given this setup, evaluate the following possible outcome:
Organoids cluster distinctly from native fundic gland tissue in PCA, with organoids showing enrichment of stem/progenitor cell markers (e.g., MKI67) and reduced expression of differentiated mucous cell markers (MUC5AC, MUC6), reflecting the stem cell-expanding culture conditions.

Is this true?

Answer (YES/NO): YES